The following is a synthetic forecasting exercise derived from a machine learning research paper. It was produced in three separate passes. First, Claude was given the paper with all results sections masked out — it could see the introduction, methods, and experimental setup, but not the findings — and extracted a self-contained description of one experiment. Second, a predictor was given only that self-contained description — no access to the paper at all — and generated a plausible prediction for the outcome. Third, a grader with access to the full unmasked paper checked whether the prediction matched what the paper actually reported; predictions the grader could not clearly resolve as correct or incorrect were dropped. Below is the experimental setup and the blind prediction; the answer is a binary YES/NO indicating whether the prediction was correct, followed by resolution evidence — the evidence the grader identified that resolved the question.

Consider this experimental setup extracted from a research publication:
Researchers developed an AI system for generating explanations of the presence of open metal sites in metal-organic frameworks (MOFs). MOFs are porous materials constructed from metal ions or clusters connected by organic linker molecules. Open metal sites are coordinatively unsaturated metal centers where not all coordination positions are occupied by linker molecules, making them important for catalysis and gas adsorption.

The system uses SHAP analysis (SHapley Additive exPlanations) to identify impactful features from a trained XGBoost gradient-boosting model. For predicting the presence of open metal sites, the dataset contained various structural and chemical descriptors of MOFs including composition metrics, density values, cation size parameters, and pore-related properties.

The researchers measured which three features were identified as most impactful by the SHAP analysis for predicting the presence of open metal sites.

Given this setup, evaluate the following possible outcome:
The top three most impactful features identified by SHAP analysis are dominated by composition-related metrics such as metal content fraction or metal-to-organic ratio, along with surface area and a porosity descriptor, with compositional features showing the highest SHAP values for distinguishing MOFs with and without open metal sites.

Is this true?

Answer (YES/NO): NO